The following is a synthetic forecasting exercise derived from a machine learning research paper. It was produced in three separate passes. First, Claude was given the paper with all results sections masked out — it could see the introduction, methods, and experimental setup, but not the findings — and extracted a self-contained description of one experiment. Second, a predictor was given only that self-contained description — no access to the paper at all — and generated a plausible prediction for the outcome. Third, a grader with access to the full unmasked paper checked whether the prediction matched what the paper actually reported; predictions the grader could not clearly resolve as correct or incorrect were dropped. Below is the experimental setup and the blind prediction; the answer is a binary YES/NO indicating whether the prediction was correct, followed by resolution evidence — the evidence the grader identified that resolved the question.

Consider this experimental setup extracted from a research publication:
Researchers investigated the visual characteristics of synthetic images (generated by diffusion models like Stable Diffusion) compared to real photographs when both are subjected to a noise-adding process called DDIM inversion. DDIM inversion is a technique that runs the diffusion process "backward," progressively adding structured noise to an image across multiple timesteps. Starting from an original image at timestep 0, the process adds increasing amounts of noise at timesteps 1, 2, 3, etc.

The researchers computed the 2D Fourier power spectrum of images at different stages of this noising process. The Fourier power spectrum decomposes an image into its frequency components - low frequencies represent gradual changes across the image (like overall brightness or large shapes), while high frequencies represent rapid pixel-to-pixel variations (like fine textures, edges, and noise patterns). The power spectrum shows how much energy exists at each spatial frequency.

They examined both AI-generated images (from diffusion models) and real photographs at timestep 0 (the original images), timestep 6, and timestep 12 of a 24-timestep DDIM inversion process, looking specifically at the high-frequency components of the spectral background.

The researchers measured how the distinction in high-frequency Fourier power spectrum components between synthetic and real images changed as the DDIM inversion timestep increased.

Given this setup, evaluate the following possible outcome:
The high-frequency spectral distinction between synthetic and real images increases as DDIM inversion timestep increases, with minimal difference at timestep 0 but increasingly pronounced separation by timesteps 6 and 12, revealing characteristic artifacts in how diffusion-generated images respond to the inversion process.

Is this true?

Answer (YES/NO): YES